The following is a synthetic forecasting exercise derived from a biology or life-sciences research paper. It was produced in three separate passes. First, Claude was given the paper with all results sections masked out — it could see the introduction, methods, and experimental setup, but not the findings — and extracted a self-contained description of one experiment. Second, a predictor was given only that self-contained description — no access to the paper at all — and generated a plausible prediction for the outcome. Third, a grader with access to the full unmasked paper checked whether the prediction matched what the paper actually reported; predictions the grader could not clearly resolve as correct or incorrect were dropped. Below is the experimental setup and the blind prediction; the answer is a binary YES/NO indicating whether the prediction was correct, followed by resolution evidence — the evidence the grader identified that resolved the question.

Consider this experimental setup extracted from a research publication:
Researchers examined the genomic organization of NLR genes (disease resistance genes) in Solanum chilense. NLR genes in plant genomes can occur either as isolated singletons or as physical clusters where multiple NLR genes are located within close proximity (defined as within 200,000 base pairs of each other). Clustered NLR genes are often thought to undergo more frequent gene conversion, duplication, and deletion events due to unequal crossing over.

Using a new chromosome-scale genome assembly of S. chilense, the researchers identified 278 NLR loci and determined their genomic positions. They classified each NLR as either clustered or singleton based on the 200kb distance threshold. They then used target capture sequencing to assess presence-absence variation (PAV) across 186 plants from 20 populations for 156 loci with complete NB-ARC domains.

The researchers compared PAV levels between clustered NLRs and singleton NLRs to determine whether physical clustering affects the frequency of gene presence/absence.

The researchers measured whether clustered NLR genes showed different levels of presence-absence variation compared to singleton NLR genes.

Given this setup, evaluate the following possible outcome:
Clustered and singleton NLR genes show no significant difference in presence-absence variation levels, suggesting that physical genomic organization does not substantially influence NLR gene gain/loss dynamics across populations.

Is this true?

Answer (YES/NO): YES